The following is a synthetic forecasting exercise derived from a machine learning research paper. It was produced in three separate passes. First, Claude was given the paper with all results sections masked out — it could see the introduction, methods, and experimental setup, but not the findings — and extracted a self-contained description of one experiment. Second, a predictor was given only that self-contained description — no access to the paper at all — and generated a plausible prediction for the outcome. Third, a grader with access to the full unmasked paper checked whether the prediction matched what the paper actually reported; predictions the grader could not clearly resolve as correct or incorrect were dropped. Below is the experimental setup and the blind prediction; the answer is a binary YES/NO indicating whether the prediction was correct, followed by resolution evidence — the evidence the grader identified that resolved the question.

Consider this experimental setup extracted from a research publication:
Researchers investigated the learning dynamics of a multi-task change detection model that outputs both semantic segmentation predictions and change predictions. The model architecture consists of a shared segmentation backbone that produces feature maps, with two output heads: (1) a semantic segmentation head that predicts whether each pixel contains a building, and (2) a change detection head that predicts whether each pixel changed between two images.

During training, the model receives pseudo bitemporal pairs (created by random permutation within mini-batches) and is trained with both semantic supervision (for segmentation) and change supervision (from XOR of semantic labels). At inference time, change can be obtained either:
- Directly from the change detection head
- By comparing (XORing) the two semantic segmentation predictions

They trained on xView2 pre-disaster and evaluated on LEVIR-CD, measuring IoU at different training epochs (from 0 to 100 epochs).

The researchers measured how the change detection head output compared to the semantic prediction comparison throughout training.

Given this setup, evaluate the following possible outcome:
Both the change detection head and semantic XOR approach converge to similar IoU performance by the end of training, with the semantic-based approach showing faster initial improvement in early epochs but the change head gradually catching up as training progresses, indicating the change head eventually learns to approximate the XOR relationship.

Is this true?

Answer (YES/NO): NO